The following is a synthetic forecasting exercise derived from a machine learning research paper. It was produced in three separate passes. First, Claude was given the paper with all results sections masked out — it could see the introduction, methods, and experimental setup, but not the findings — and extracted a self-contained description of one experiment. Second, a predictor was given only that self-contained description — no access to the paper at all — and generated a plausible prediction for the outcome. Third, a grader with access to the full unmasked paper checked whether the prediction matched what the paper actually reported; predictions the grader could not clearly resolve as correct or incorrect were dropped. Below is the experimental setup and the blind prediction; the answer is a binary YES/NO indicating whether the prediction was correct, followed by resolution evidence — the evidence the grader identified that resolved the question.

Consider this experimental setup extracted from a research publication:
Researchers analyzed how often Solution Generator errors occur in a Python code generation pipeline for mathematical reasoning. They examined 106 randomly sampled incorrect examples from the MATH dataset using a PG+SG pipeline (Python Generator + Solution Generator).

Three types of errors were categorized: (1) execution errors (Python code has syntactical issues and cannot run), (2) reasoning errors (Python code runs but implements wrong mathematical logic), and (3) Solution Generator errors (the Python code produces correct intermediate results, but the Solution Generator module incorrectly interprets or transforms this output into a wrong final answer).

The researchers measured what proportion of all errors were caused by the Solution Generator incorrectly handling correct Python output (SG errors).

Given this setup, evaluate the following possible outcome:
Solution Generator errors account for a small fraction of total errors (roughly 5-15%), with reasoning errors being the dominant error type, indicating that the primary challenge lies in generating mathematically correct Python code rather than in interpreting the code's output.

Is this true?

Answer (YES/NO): NO